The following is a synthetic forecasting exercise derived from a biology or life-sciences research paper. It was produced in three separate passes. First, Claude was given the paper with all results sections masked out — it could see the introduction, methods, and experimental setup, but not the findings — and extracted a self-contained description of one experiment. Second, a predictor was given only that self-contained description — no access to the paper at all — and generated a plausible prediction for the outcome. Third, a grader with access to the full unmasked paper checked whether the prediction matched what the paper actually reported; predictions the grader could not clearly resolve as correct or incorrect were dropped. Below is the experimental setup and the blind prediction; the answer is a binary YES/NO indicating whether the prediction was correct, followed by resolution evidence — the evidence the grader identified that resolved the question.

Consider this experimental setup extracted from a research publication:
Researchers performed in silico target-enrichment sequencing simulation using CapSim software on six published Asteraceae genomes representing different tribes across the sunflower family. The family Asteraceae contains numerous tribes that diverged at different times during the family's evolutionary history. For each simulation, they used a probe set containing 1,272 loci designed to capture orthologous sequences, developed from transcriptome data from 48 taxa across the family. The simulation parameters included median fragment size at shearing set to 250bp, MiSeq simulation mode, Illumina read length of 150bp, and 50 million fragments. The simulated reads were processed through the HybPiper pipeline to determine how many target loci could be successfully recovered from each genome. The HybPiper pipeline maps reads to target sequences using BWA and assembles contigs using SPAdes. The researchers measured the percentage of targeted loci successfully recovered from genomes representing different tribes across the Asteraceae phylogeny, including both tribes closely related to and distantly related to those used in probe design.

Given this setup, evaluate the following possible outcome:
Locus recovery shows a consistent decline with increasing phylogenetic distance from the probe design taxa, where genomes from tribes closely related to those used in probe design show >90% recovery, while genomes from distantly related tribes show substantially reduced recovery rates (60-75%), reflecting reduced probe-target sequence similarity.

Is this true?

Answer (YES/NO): NO